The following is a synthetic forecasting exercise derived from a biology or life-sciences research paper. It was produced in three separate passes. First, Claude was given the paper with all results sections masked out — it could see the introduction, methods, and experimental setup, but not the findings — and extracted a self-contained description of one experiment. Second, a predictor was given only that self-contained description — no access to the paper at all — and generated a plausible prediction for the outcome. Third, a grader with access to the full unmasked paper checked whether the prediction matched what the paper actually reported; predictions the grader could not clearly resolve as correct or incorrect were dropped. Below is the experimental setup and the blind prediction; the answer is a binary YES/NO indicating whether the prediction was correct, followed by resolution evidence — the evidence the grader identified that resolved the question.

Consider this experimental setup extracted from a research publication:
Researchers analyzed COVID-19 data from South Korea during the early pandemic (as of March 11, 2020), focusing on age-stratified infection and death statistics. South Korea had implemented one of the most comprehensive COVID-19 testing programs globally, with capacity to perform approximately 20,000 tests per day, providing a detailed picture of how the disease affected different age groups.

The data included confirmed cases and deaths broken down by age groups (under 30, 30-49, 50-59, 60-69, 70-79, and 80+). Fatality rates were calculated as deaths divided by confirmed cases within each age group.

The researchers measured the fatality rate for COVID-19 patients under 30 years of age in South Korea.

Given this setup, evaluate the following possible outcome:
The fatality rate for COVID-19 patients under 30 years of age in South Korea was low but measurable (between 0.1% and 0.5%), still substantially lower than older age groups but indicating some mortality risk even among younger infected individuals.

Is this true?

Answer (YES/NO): NO